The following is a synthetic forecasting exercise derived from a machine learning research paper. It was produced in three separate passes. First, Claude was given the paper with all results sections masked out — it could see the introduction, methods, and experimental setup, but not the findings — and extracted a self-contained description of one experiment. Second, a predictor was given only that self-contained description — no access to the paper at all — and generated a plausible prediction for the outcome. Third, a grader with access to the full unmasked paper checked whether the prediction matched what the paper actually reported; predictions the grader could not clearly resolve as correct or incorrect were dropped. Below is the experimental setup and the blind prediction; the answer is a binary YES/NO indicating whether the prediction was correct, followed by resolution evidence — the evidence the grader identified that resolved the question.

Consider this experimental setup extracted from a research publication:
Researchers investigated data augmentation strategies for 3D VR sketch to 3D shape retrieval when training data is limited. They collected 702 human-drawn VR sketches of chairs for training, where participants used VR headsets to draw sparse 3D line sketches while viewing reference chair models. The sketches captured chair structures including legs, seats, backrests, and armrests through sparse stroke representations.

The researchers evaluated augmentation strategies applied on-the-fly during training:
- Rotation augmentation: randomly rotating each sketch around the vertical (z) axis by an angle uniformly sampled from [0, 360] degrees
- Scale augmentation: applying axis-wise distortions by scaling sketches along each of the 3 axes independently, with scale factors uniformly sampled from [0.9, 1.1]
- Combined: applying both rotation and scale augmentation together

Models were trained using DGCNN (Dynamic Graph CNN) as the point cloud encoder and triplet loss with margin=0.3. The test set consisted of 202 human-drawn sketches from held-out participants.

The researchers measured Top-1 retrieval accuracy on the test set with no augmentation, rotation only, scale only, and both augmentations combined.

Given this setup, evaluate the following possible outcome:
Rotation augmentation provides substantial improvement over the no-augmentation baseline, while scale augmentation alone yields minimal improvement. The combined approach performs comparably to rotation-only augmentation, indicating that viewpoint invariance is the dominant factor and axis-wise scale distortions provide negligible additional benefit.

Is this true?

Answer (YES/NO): NO